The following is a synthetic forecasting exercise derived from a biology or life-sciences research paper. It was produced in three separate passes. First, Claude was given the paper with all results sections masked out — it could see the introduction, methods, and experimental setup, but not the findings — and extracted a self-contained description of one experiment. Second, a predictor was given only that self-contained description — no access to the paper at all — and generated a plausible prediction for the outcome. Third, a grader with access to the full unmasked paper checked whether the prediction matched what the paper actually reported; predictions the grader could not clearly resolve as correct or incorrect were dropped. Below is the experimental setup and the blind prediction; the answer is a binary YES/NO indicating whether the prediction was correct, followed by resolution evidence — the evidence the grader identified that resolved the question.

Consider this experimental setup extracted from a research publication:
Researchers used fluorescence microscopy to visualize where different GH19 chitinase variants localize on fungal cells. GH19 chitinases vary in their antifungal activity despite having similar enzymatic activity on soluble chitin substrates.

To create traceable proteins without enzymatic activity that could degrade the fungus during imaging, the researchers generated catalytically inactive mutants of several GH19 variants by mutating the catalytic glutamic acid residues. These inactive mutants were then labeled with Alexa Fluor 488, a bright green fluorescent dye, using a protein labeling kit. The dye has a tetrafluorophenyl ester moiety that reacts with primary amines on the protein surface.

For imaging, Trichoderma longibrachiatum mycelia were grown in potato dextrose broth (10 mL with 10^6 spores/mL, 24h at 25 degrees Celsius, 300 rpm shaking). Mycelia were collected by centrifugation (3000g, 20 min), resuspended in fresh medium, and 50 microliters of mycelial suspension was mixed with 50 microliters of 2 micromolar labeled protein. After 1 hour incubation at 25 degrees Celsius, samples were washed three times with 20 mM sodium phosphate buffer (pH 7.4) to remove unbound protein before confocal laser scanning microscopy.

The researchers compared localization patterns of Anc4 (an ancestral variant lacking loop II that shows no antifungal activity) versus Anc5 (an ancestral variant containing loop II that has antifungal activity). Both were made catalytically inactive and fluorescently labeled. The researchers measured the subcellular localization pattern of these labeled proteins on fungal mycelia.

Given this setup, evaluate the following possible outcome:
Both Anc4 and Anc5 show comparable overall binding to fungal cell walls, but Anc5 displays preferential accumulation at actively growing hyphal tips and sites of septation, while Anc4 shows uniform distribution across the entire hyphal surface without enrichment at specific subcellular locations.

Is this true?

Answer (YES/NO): NO